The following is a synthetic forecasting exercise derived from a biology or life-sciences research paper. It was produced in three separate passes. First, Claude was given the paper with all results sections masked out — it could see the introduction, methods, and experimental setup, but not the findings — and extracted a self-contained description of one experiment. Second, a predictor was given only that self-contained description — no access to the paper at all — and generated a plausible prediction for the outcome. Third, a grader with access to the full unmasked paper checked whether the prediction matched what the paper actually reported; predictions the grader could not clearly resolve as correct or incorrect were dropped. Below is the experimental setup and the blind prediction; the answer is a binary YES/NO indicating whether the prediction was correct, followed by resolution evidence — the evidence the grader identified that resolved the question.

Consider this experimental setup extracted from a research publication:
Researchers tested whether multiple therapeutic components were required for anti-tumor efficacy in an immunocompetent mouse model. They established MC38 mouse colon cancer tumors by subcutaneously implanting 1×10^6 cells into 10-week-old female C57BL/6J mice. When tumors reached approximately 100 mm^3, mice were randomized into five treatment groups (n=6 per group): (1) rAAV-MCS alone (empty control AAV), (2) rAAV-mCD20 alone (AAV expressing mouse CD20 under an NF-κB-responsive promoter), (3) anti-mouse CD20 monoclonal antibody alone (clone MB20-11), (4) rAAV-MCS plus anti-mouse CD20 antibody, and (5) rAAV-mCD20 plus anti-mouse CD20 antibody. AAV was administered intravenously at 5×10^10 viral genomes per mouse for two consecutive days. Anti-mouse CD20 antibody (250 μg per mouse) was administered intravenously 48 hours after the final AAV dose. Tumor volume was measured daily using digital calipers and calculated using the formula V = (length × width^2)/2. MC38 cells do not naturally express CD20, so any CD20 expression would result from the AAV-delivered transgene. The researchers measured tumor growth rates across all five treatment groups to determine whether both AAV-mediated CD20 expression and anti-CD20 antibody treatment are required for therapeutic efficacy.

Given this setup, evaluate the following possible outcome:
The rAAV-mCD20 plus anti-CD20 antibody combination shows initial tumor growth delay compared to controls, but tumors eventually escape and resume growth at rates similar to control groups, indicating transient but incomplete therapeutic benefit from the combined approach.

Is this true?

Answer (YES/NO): NO